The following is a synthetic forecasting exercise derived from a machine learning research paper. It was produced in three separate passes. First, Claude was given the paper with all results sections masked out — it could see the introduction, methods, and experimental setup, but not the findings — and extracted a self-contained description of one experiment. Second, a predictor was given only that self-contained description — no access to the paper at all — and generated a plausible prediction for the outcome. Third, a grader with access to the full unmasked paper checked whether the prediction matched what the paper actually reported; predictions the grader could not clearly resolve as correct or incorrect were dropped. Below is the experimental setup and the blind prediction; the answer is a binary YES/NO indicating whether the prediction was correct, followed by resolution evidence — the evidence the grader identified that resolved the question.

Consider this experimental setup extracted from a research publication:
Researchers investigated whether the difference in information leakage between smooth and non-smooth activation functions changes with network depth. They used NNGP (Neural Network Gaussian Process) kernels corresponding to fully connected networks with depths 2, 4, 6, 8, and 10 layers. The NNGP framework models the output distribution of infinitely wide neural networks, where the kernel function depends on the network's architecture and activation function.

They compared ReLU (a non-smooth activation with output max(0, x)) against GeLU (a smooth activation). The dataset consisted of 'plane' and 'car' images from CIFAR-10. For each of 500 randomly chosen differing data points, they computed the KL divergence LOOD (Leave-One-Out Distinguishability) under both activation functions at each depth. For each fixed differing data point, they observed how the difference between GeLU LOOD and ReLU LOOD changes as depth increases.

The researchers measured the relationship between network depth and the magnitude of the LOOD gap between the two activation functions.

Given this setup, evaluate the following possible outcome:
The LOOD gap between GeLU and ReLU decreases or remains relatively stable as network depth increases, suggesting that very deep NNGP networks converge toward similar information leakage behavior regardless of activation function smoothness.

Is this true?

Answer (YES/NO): NO